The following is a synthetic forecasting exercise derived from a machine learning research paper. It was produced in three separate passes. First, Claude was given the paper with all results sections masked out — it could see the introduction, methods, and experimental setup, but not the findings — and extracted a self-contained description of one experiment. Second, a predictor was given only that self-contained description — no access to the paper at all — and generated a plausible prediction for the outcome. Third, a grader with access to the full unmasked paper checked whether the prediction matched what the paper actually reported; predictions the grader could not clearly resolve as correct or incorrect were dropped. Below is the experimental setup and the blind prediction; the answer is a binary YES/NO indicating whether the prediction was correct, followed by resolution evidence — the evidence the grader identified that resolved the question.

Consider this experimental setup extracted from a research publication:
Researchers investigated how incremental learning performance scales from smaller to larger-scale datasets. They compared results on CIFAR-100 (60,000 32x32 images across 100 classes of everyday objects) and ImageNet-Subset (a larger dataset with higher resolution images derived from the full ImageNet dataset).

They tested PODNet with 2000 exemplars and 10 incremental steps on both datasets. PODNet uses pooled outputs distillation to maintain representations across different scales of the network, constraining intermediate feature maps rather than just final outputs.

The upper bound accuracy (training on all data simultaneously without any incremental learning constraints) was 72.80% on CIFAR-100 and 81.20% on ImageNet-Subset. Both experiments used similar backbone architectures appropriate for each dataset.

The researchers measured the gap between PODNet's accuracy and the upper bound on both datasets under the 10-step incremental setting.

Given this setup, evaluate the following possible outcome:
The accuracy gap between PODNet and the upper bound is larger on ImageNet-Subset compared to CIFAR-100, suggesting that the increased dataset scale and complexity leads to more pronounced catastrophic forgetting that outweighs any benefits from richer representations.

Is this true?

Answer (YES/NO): NO